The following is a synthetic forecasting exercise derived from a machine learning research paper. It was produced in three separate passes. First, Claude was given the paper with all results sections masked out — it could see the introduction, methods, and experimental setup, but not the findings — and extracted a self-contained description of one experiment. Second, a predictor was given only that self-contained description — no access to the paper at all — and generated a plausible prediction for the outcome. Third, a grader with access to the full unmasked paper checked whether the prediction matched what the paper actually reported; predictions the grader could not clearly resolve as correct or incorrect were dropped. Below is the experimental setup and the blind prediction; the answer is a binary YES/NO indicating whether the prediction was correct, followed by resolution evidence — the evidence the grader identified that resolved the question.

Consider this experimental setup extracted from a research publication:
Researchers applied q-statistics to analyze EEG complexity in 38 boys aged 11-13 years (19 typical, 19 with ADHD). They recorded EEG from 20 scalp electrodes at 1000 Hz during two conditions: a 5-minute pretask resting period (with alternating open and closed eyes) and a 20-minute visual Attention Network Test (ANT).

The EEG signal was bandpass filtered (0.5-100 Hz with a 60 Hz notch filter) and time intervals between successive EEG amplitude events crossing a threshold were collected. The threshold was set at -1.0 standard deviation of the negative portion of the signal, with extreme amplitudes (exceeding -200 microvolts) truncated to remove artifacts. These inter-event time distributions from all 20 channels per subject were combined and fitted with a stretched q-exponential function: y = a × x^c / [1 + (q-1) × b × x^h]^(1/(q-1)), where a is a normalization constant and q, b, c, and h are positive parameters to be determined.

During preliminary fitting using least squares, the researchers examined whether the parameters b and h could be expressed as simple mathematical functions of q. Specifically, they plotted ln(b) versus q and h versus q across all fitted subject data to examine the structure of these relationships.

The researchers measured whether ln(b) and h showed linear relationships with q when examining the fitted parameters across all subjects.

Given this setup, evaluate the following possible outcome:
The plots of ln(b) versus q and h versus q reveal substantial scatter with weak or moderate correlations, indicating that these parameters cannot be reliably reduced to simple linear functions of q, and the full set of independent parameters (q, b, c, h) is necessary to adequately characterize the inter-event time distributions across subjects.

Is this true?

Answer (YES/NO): NO